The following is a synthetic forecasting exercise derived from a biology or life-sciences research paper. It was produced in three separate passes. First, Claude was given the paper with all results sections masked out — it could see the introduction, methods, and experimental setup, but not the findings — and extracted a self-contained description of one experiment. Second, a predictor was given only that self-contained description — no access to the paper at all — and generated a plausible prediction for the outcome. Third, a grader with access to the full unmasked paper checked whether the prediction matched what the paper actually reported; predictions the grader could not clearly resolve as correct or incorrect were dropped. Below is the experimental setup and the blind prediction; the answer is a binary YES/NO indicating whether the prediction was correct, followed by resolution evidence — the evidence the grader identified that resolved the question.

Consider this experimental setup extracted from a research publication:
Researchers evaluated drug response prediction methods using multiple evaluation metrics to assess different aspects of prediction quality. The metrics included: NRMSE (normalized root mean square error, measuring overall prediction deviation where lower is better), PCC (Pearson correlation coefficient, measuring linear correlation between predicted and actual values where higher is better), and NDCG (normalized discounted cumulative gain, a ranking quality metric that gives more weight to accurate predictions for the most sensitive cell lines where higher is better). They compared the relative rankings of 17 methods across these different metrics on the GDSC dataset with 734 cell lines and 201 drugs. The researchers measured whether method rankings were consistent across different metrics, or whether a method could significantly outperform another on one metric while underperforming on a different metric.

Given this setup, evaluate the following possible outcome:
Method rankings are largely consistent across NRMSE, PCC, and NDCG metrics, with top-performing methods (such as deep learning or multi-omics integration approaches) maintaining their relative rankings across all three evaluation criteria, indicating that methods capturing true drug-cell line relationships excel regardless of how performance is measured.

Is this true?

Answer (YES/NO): NO